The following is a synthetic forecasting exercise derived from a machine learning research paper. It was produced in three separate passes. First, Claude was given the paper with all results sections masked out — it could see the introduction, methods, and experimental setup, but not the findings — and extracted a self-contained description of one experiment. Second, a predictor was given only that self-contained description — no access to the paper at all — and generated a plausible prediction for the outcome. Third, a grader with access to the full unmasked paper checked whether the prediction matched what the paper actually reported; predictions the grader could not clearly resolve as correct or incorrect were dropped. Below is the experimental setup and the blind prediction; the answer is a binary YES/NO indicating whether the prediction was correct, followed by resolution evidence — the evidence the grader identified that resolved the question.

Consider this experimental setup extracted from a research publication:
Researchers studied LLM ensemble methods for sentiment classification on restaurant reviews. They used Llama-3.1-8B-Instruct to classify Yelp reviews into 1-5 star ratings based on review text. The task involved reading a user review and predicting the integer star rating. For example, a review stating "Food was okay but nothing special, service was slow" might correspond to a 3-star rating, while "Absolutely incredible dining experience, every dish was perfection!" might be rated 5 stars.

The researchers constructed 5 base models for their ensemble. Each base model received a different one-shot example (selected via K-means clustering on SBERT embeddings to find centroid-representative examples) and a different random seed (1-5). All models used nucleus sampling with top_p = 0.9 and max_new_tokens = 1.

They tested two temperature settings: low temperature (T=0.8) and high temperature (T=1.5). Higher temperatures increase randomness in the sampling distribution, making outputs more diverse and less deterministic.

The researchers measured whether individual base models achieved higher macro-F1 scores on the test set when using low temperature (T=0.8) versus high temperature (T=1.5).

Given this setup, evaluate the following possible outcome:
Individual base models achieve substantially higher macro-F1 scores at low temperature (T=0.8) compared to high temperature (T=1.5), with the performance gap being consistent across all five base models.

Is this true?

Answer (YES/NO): NO